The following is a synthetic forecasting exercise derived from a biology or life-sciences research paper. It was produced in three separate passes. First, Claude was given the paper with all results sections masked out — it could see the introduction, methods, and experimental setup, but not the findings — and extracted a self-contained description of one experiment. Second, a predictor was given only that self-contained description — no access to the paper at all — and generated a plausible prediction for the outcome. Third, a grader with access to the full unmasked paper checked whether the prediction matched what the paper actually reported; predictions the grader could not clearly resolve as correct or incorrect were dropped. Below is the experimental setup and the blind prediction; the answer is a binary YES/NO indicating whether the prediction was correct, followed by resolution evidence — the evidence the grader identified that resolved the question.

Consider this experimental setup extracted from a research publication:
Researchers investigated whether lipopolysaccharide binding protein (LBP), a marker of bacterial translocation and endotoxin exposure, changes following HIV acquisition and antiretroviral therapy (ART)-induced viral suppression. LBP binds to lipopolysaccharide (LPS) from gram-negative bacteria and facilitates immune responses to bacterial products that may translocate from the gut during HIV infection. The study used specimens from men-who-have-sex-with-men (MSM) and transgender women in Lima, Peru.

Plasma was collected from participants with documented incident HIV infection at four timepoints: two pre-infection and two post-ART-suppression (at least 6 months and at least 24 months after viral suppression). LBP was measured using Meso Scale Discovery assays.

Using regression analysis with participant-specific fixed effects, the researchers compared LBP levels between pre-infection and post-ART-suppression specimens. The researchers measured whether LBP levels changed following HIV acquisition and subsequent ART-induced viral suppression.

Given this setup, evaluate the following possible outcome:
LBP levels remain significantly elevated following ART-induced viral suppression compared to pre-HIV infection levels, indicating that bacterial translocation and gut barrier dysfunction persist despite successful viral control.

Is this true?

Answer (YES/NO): NO